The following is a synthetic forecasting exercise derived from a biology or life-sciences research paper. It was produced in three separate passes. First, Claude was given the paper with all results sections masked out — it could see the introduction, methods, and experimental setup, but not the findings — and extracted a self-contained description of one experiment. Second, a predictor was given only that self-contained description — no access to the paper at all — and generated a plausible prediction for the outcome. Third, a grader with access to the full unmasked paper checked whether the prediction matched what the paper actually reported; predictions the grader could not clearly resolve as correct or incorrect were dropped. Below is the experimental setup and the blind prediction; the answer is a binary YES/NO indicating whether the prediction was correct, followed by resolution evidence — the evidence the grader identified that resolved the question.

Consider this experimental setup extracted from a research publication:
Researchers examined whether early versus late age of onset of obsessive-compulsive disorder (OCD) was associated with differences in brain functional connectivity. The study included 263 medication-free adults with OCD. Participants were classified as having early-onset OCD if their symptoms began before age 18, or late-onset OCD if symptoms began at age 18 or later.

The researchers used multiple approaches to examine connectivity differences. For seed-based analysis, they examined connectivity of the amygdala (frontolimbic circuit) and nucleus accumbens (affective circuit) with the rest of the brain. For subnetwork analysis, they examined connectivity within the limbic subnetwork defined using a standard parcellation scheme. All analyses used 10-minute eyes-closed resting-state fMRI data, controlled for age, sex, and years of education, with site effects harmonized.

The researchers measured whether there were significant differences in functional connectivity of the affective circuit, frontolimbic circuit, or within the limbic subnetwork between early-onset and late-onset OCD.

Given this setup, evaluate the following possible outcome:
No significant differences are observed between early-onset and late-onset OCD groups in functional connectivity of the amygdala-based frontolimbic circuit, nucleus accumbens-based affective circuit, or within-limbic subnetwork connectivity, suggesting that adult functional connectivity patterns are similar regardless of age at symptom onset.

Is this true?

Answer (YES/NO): YES